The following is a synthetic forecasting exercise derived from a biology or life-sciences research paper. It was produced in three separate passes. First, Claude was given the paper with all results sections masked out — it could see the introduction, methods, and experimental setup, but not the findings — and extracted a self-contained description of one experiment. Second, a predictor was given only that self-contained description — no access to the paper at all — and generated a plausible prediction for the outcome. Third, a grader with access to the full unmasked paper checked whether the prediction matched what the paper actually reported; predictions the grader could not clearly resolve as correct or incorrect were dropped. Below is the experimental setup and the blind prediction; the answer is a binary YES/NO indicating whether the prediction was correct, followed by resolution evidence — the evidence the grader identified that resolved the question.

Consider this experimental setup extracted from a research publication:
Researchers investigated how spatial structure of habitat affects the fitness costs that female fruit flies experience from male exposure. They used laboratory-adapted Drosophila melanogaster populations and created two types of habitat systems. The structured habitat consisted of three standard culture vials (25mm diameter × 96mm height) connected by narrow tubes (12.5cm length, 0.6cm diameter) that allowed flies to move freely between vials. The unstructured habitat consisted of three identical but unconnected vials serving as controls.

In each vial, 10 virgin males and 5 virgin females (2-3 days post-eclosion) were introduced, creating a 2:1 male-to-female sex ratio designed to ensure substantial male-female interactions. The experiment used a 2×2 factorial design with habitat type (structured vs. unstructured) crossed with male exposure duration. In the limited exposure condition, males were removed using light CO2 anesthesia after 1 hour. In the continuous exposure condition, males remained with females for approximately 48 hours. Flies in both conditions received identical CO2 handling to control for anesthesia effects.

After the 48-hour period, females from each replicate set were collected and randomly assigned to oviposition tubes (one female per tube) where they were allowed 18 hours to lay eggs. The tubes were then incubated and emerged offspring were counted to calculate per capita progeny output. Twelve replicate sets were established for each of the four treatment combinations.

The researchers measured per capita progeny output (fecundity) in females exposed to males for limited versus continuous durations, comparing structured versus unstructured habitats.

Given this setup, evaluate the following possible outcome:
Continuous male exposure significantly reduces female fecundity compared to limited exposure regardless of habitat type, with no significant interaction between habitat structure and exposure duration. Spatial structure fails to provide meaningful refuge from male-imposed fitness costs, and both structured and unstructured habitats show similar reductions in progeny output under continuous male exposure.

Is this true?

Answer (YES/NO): NO